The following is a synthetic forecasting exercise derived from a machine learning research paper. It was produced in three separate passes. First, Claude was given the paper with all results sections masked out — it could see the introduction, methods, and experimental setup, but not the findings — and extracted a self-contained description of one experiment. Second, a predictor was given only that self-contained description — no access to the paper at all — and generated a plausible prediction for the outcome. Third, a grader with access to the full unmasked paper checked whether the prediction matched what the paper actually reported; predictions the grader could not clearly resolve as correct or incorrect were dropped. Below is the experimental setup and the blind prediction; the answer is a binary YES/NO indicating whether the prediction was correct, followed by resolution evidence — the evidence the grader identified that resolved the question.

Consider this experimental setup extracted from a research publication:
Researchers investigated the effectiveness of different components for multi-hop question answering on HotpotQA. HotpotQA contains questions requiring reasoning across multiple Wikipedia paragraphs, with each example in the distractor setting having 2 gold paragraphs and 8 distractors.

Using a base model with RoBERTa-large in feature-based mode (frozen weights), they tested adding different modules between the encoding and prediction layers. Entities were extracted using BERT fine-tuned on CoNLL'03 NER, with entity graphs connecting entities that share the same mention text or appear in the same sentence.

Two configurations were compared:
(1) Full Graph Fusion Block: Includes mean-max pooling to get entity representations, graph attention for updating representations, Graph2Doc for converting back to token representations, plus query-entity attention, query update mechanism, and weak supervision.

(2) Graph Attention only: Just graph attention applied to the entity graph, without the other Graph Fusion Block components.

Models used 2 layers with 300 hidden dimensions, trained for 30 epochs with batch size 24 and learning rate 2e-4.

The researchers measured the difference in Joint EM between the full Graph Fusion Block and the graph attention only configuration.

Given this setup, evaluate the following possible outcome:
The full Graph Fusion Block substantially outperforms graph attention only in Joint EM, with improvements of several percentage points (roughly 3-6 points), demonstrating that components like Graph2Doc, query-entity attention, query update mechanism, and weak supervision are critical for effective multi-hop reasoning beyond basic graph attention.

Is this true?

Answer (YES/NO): NO